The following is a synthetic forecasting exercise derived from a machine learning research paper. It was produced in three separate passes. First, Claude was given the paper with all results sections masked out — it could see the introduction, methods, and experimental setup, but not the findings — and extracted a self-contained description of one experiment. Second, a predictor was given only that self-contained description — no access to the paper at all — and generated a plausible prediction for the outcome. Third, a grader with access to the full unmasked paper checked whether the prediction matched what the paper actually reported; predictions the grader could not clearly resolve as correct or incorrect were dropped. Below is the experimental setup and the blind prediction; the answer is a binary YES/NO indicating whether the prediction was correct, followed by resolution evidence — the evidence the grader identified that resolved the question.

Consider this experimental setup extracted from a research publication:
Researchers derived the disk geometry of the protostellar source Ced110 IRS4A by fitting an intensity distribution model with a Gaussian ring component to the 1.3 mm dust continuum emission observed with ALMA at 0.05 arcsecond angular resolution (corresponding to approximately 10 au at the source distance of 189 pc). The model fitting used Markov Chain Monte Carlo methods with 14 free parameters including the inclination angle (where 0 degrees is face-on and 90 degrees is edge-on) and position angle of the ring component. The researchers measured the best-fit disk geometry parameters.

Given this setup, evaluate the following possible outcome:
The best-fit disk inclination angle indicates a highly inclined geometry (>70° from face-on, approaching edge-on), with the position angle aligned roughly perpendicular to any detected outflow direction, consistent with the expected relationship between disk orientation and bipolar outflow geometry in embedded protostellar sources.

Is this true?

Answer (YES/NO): YES